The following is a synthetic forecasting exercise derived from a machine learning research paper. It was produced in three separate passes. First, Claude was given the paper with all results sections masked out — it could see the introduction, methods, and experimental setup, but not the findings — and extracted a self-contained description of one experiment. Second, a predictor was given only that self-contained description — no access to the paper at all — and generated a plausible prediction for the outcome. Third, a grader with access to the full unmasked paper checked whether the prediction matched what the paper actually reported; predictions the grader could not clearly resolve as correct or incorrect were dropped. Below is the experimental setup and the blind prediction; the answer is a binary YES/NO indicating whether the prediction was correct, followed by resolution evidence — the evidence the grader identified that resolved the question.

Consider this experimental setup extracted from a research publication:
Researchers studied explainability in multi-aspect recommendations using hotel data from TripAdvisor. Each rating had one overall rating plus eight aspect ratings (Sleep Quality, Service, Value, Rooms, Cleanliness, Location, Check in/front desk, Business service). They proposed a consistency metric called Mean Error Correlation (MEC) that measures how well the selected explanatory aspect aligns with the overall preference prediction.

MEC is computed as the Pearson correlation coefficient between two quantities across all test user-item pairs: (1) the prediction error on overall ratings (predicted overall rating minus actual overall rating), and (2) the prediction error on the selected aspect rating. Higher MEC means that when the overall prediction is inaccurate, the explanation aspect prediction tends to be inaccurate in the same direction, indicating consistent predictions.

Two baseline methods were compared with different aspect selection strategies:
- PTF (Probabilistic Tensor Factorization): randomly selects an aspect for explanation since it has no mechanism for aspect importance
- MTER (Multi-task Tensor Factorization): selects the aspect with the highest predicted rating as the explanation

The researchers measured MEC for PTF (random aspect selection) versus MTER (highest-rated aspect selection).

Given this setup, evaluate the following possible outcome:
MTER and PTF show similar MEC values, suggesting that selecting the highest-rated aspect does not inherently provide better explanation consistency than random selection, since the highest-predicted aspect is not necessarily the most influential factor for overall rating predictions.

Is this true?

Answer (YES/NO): NO